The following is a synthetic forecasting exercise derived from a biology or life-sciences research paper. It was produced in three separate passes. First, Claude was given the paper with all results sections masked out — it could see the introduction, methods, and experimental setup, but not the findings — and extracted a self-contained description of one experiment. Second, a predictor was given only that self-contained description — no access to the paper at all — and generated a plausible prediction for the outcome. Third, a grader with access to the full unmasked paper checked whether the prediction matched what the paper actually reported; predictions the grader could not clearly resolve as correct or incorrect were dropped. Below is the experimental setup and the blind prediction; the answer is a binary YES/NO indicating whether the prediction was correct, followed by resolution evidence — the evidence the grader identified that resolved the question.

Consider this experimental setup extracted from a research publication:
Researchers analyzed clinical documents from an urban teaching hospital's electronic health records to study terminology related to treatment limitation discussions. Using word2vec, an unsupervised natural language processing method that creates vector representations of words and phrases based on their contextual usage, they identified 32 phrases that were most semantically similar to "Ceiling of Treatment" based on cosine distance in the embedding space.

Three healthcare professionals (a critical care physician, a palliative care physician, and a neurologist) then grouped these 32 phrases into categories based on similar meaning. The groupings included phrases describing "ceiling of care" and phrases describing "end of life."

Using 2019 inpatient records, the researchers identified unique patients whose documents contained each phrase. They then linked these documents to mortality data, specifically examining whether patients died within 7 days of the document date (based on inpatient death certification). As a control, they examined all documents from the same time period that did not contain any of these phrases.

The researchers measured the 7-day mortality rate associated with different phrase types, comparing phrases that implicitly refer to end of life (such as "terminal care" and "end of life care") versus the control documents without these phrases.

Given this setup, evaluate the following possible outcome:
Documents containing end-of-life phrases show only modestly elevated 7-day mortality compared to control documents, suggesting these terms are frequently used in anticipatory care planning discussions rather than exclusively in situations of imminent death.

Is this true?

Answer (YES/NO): NO